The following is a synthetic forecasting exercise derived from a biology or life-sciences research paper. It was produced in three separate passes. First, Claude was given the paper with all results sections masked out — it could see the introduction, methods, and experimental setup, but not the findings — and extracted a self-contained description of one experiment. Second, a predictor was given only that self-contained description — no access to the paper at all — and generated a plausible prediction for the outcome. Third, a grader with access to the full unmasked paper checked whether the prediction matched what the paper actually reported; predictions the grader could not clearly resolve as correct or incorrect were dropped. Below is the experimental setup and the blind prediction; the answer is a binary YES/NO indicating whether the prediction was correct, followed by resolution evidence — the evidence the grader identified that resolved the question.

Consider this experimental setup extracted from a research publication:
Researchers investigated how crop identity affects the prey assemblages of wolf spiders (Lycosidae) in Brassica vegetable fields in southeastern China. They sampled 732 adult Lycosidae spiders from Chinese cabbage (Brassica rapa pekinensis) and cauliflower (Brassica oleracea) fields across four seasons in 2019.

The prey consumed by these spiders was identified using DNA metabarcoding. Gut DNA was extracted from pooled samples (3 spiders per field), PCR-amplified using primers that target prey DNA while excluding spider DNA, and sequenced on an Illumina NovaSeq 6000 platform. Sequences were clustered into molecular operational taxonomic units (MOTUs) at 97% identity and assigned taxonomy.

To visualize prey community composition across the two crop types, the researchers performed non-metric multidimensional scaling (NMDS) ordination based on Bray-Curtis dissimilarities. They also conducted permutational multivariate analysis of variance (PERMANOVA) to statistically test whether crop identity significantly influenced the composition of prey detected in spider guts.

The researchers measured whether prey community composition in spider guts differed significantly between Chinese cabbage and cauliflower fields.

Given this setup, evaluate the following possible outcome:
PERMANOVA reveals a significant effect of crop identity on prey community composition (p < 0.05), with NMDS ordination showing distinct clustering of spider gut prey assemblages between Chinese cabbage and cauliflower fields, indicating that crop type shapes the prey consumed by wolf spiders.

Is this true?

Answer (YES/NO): YES